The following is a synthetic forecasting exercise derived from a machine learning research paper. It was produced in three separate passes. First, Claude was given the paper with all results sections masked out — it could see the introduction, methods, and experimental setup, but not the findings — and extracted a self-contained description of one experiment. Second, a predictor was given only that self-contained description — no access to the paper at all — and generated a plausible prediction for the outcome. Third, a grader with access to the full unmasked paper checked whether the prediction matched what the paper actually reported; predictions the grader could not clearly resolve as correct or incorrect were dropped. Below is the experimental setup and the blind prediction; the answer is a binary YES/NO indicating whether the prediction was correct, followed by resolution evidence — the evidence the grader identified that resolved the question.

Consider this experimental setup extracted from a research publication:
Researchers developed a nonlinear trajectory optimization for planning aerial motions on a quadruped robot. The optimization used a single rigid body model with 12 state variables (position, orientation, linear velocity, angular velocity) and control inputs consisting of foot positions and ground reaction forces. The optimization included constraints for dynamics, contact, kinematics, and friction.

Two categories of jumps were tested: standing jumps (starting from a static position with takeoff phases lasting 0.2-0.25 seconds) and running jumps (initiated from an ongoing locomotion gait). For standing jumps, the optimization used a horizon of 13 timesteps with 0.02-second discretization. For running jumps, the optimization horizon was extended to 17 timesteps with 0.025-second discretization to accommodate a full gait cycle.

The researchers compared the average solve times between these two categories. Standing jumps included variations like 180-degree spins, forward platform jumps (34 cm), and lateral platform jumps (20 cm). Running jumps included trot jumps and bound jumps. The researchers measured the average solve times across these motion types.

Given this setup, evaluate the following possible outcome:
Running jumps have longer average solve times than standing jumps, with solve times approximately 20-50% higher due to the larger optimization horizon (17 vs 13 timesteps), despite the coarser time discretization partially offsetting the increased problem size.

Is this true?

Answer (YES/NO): NO